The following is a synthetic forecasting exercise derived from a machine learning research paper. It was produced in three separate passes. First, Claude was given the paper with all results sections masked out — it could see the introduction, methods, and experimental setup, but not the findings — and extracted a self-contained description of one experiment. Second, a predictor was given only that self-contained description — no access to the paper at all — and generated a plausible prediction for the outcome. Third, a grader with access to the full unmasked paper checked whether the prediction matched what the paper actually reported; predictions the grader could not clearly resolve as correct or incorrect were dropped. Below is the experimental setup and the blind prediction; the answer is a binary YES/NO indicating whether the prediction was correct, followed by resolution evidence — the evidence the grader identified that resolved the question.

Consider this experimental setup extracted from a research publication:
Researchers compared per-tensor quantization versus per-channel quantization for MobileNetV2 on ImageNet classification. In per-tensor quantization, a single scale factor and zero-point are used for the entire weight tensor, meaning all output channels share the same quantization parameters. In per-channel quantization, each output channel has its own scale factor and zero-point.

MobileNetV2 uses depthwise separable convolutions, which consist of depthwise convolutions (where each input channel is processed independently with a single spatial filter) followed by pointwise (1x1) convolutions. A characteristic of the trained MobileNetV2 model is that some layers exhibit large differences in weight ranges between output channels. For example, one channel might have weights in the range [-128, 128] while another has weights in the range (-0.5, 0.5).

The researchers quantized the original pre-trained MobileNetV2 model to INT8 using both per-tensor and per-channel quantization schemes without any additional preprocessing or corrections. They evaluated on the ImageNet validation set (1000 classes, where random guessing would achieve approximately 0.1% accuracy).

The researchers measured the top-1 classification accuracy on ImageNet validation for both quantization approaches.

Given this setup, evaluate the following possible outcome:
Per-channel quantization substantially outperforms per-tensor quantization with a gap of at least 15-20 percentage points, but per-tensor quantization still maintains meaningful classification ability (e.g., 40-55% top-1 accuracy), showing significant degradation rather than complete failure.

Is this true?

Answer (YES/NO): NO